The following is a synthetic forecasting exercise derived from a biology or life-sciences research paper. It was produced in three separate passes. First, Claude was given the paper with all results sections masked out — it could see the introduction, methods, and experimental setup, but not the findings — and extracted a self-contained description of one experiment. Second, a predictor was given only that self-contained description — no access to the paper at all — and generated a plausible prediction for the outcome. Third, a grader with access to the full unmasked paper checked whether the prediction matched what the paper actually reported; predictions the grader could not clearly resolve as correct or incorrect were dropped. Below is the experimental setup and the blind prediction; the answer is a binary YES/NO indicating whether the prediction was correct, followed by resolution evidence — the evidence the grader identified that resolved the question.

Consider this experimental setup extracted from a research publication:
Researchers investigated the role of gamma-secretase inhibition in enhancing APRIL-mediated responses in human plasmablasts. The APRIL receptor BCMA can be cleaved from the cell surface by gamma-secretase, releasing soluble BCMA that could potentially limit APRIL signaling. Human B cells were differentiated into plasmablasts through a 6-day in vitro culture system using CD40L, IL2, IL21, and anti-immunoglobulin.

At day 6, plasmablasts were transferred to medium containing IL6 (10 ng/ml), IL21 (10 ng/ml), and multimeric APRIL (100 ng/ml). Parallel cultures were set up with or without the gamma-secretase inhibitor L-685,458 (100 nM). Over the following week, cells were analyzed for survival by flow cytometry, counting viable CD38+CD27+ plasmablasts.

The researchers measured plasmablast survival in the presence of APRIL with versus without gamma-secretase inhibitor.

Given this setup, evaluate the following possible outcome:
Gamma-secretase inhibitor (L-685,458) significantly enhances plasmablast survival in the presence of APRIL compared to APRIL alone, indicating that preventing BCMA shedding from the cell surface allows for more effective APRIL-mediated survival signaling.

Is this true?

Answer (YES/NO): YES